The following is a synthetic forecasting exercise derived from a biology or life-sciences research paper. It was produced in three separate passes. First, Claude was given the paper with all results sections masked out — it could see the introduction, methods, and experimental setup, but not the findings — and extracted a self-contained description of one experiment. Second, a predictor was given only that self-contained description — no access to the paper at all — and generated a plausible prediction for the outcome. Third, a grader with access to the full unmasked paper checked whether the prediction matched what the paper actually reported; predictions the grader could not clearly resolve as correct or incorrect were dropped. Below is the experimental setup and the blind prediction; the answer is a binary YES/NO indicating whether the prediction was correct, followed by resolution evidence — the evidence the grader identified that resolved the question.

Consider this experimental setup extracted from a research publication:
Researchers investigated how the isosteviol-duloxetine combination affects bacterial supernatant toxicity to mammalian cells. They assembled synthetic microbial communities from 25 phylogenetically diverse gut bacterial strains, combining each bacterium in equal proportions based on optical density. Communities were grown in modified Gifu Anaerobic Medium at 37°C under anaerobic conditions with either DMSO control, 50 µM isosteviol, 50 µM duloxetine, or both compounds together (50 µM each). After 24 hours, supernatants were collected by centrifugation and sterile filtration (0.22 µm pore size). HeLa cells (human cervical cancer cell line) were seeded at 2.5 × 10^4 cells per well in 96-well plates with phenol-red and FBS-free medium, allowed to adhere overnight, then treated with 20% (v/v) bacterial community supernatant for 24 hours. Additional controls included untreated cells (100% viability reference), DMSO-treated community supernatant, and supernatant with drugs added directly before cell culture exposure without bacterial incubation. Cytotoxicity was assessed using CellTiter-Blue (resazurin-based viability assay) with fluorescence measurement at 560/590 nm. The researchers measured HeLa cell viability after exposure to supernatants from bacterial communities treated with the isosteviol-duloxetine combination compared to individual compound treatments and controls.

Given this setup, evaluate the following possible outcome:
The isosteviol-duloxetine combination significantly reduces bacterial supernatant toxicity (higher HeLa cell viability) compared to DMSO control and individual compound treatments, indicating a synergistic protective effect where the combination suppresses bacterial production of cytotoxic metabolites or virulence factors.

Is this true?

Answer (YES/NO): NO